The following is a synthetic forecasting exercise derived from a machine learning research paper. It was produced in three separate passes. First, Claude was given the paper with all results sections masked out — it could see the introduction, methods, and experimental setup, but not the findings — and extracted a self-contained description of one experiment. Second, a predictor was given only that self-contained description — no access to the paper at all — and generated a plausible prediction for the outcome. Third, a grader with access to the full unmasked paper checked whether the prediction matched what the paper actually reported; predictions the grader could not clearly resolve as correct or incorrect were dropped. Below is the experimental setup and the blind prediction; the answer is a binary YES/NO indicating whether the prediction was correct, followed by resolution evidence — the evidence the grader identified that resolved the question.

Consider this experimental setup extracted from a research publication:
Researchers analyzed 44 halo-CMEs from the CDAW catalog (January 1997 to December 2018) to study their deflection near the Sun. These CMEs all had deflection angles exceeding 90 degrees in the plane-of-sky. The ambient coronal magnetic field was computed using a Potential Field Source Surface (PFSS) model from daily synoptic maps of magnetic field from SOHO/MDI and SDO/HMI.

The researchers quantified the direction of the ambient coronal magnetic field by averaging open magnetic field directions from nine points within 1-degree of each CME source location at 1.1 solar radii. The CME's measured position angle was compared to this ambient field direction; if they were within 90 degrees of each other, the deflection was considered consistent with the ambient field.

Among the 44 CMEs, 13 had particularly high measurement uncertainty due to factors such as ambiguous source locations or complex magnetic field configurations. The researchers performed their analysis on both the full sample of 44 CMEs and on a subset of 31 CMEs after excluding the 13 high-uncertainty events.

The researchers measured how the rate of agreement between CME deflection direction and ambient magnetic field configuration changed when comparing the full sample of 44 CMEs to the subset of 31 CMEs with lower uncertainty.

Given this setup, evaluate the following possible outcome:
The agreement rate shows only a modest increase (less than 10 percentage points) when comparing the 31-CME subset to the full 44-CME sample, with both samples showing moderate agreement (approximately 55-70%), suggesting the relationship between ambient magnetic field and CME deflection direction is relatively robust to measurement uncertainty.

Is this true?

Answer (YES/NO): NO